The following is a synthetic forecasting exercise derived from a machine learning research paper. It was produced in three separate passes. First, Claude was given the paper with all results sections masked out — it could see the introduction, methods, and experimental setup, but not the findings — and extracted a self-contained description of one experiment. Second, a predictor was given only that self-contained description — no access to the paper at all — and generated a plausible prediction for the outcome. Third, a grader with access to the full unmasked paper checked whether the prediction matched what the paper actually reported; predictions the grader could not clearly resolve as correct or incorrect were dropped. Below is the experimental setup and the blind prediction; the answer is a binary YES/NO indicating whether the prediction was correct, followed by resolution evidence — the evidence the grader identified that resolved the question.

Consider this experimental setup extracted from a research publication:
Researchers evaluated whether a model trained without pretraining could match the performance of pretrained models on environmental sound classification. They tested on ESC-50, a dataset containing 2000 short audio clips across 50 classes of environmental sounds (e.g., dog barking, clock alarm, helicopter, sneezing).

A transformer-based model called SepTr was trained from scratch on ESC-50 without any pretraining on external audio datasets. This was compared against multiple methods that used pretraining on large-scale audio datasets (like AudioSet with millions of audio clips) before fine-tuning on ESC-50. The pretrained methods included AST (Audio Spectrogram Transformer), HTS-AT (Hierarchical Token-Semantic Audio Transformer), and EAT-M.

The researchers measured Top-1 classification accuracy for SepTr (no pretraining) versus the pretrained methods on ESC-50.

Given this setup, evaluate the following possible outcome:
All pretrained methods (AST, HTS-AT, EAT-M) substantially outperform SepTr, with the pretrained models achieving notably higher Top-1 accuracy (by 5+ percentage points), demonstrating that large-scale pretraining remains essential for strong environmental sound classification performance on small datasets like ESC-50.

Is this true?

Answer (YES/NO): NO